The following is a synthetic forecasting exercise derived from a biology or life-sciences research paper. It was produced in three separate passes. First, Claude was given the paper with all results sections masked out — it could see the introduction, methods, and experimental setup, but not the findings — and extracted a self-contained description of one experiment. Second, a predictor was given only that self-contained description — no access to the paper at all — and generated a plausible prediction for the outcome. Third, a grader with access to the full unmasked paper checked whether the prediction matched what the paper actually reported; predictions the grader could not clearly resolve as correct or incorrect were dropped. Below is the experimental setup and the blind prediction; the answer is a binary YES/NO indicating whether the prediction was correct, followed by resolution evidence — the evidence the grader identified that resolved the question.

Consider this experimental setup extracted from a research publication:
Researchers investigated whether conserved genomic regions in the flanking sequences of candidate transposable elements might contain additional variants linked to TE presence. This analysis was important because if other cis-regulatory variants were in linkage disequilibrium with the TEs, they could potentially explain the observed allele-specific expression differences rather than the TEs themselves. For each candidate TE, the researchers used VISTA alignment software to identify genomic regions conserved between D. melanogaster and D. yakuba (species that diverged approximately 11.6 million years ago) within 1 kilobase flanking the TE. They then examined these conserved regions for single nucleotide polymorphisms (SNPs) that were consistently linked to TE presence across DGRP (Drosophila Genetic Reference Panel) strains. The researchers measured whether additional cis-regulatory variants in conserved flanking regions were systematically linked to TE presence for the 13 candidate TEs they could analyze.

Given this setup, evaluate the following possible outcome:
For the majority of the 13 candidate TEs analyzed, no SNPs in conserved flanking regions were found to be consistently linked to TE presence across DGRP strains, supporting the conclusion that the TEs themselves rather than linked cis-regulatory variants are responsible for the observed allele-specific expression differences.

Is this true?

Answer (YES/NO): YES